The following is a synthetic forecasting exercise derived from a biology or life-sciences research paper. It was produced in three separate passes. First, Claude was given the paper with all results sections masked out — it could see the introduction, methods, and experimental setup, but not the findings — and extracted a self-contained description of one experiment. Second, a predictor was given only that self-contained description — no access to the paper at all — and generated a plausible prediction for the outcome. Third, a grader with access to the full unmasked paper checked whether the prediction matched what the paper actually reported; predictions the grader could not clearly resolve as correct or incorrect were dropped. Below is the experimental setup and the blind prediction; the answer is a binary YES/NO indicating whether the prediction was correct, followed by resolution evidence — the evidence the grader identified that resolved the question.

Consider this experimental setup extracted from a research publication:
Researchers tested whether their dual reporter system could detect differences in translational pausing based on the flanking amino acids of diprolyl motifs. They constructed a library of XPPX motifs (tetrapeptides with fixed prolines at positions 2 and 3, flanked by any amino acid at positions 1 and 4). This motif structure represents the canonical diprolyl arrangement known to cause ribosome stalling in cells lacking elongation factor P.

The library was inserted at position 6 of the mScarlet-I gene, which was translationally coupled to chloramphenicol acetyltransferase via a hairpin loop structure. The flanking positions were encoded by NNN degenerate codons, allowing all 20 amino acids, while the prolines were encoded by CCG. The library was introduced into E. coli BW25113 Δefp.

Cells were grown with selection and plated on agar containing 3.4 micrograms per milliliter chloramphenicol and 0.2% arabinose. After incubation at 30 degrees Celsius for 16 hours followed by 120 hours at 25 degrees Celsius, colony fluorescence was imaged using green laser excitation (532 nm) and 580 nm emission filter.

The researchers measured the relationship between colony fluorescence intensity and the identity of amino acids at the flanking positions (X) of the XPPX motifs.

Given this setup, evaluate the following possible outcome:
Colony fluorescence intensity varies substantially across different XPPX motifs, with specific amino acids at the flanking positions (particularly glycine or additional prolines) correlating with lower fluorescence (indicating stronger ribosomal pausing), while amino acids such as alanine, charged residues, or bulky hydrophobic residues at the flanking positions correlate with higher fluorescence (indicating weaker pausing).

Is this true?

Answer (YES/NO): NO